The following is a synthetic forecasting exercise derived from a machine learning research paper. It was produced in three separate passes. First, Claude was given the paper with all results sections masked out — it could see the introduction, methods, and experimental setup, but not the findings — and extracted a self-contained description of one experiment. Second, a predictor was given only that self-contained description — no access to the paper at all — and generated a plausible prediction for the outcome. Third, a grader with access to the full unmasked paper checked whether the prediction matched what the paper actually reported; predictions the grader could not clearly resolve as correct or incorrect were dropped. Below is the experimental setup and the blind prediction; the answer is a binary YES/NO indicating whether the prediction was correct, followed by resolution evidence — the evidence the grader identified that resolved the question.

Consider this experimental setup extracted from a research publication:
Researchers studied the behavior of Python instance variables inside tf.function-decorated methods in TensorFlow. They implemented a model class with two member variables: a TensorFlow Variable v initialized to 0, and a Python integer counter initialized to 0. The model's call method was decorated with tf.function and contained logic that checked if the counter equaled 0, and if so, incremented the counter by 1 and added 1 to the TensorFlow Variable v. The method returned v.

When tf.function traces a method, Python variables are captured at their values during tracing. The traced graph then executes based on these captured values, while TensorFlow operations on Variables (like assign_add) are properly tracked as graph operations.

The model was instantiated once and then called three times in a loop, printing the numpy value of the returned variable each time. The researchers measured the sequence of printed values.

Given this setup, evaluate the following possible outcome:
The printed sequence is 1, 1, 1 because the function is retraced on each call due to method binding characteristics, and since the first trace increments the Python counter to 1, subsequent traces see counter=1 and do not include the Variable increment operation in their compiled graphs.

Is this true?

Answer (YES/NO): NO